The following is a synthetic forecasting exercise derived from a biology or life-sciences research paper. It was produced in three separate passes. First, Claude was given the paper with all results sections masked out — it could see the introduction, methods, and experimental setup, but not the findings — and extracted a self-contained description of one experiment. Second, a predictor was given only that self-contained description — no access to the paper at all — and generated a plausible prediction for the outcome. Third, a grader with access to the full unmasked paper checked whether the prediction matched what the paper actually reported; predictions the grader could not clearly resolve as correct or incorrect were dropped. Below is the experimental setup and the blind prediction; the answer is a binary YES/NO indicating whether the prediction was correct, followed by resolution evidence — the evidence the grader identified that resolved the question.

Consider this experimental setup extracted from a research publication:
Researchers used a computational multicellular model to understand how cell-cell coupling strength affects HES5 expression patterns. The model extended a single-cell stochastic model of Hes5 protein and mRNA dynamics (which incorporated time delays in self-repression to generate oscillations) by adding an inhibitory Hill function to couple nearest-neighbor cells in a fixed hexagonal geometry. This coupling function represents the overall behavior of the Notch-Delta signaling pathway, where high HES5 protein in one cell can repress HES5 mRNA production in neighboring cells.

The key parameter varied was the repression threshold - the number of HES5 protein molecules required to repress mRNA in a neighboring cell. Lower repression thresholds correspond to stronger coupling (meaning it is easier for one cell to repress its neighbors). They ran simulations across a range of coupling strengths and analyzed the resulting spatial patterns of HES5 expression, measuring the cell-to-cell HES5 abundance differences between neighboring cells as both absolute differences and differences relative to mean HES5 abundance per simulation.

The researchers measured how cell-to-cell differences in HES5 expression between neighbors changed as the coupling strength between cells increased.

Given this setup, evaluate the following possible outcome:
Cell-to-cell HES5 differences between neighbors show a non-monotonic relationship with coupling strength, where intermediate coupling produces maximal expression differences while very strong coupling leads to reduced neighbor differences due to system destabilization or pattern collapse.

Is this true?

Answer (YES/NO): NO